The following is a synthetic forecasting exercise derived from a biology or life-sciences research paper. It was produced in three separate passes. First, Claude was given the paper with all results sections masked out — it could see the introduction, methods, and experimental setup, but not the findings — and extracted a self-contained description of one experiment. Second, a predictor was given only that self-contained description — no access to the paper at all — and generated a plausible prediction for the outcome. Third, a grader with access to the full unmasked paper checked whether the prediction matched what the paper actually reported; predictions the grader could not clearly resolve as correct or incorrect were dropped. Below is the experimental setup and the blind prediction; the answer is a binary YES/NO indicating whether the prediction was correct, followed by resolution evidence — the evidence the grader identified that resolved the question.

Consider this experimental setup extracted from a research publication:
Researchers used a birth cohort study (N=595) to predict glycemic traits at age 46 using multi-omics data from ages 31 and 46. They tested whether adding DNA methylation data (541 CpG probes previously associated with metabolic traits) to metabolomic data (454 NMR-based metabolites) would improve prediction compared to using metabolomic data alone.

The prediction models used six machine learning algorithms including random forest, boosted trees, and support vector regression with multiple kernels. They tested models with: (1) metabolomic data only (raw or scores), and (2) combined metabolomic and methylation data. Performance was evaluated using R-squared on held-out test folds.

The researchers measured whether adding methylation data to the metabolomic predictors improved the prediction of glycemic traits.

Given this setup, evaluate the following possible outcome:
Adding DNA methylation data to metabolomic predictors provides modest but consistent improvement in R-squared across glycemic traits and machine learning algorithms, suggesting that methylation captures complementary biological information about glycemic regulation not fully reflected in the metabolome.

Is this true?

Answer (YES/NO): NO